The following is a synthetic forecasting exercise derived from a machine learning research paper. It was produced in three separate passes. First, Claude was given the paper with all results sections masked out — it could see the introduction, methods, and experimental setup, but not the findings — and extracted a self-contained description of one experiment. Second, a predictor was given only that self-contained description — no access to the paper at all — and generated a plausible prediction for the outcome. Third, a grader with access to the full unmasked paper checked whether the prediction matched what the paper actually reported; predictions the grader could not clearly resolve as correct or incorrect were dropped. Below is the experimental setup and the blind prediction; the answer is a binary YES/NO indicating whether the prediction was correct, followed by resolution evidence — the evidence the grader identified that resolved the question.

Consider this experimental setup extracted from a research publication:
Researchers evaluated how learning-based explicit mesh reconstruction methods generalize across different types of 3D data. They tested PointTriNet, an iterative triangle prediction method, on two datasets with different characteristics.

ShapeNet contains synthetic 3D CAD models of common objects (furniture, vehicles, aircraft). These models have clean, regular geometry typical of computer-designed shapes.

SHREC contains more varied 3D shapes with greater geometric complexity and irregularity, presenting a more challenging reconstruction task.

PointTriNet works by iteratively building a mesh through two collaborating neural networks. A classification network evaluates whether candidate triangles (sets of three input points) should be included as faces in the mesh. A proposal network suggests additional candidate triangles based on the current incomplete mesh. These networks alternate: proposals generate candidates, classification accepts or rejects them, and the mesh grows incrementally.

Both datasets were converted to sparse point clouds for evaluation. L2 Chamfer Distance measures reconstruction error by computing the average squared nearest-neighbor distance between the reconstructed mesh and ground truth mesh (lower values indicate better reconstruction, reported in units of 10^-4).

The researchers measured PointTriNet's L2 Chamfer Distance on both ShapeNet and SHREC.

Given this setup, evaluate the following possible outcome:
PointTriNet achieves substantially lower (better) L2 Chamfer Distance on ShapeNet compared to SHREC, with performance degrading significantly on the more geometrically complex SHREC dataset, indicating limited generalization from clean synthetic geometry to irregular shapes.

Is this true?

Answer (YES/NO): YES